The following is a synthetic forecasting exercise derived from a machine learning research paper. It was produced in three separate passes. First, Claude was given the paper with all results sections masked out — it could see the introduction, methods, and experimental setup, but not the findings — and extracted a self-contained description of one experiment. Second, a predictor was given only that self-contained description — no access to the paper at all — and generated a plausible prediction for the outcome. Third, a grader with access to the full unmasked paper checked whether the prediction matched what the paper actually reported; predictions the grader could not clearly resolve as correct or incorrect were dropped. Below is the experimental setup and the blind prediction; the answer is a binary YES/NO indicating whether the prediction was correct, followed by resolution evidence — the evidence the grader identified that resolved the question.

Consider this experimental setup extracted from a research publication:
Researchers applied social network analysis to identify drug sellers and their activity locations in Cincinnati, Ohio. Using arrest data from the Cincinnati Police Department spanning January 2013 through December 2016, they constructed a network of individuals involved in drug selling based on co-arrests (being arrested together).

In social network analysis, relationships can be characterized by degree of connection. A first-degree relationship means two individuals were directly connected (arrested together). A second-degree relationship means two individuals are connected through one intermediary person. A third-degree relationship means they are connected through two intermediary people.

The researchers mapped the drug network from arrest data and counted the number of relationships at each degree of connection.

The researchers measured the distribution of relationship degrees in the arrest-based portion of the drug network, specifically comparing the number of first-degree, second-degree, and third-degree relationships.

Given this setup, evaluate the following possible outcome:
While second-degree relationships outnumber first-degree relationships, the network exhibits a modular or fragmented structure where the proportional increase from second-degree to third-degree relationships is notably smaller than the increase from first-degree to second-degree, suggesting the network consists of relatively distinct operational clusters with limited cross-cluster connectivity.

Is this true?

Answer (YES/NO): NO